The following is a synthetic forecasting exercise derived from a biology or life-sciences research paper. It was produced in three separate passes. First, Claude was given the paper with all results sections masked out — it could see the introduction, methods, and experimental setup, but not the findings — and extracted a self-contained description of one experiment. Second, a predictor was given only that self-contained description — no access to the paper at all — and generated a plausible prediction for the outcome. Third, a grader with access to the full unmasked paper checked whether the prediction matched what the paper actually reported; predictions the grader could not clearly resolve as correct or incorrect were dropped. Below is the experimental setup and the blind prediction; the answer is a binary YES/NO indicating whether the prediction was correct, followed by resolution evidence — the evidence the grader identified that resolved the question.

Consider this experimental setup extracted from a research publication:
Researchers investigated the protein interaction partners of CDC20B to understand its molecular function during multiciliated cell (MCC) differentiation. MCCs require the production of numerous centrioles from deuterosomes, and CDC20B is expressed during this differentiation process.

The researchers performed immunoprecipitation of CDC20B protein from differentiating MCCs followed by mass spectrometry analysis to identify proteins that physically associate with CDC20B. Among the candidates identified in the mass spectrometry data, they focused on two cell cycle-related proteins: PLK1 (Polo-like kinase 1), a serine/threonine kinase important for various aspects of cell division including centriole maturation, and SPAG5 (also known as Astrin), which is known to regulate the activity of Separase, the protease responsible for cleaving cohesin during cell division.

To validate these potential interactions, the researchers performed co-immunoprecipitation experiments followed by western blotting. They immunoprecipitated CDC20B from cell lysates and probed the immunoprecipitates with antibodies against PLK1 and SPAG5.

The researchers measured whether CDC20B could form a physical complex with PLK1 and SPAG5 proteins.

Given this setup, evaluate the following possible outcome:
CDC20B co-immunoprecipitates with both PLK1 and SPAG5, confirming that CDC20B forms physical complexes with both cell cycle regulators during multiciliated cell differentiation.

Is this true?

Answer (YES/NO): YES